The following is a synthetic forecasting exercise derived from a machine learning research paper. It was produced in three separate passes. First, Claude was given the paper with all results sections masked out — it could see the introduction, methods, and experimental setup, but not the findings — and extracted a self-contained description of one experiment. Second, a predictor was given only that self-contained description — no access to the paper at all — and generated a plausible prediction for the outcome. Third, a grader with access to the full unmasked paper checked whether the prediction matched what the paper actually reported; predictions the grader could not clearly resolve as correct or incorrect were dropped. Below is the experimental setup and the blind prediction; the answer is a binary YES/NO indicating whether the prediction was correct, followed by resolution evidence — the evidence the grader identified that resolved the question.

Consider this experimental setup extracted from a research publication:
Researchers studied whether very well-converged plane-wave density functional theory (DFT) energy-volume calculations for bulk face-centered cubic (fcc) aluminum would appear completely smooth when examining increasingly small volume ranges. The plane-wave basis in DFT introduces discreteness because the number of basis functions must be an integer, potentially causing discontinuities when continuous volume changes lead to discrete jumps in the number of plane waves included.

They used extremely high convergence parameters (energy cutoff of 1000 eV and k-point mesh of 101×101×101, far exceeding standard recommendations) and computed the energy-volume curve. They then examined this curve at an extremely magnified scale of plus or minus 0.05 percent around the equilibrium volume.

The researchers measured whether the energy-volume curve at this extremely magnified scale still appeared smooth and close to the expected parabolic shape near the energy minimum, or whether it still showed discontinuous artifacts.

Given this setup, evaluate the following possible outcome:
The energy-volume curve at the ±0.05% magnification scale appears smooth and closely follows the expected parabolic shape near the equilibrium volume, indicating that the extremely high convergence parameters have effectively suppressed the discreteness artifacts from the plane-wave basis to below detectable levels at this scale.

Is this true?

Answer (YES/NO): NO